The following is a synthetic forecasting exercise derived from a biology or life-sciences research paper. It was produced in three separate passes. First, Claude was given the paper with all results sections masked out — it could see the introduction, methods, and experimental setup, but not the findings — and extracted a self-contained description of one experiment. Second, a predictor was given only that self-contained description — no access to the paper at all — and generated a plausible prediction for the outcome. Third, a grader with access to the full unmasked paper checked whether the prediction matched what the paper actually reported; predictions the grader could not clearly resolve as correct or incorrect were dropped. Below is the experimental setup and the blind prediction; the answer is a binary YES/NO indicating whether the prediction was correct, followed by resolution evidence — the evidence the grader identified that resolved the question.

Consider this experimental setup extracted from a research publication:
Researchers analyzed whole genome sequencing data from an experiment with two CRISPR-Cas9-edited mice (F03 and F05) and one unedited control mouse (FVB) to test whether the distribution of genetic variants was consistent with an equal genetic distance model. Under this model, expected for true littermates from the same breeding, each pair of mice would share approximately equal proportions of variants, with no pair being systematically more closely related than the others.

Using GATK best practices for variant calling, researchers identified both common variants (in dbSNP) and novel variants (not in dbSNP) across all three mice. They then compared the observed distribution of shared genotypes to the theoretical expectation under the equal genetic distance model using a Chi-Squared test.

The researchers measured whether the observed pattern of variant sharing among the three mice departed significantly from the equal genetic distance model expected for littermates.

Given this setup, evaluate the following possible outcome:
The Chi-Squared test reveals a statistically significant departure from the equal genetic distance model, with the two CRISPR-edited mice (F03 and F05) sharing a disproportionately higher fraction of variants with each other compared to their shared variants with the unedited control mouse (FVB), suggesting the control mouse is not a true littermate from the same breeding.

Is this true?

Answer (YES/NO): YES